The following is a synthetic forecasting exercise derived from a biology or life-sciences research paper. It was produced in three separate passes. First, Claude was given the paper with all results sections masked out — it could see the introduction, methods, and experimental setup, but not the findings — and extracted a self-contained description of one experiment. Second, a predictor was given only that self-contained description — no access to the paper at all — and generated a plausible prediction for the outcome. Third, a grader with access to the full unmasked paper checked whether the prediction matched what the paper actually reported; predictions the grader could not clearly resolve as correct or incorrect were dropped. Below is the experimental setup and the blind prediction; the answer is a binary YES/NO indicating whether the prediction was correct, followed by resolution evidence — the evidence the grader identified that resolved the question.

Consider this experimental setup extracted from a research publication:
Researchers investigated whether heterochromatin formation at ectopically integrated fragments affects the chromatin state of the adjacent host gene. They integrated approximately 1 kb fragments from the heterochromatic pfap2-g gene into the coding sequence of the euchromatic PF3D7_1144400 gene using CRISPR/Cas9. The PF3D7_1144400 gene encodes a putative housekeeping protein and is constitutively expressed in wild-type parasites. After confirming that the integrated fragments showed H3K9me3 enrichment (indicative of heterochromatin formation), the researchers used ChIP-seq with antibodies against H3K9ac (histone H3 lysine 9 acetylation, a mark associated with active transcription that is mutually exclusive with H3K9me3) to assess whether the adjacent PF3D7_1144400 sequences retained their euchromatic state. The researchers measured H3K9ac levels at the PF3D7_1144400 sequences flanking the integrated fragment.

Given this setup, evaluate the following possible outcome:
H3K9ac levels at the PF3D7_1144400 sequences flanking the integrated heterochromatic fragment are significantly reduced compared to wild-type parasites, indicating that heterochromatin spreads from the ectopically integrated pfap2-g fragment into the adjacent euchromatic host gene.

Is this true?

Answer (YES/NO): YES